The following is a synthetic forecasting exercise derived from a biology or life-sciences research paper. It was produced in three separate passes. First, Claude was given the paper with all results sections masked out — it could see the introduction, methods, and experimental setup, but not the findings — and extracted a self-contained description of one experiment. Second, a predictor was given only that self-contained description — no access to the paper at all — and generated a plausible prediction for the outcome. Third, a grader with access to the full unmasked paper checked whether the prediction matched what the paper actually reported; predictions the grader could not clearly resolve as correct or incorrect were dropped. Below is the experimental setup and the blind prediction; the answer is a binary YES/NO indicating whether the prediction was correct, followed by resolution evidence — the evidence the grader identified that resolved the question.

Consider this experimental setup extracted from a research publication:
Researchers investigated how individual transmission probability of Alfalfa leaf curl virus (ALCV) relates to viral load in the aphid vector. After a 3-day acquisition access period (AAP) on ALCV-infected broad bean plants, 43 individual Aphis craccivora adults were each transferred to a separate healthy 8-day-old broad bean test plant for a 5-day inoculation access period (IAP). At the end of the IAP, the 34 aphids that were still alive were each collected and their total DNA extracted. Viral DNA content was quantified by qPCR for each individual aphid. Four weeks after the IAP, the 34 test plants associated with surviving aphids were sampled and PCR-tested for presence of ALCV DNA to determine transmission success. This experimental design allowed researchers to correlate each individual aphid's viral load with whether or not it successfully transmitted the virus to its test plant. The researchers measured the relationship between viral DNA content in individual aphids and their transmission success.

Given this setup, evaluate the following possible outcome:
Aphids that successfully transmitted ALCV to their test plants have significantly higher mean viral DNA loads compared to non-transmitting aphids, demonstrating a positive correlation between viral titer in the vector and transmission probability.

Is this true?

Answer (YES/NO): YES